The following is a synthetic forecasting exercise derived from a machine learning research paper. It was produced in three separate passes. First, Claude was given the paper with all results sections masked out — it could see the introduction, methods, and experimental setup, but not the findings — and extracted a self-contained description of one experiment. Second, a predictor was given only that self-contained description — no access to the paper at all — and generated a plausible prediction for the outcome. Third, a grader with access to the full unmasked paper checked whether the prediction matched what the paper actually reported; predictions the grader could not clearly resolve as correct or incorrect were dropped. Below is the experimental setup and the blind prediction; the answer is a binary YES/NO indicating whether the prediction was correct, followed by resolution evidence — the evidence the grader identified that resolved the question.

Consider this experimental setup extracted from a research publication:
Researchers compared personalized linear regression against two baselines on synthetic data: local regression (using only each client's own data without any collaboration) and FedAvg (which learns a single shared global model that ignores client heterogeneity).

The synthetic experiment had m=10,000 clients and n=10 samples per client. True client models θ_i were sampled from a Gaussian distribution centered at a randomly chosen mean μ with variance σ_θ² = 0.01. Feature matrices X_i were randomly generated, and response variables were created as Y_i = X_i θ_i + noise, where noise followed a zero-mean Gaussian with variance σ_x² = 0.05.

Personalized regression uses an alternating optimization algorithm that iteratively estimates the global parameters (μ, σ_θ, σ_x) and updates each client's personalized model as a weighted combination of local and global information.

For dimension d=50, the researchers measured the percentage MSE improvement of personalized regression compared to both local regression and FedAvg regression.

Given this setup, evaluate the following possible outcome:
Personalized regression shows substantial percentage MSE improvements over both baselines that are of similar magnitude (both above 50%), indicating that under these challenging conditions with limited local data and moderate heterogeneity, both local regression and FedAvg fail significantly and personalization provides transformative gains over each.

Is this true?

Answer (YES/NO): NO